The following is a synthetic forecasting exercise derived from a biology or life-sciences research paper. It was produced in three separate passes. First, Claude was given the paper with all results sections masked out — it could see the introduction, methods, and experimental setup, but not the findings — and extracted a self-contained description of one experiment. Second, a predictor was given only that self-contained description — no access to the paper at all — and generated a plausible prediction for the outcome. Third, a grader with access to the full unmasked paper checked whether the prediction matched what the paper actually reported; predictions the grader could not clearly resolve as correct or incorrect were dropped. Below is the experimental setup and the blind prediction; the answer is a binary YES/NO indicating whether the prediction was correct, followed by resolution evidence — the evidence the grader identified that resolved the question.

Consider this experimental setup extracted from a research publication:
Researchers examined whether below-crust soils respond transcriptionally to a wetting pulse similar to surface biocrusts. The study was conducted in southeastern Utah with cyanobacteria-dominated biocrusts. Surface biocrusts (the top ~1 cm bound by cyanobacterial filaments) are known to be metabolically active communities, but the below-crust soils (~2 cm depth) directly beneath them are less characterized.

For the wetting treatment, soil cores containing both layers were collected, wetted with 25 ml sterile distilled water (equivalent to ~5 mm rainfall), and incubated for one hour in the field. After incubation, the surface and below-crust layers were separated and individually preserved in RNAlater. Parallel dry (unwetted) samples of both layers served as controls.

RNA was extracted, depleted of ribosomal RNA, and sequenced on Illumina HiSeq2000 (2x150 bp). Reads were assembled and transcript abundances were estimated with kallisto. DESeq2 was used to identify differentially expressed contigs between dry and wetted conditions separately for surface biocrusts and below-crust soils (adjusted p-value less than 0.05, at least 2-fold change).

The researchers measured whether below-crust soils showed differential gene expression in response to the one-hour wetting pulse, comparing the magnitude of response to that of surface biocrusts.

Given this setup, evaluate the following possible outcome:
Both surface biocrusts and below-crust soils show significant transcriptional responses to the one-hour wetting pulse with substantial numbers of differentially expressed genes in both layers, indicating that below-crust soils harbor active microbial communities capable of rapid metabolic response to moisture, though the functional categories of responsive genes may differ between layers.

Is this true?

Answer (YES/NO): NO